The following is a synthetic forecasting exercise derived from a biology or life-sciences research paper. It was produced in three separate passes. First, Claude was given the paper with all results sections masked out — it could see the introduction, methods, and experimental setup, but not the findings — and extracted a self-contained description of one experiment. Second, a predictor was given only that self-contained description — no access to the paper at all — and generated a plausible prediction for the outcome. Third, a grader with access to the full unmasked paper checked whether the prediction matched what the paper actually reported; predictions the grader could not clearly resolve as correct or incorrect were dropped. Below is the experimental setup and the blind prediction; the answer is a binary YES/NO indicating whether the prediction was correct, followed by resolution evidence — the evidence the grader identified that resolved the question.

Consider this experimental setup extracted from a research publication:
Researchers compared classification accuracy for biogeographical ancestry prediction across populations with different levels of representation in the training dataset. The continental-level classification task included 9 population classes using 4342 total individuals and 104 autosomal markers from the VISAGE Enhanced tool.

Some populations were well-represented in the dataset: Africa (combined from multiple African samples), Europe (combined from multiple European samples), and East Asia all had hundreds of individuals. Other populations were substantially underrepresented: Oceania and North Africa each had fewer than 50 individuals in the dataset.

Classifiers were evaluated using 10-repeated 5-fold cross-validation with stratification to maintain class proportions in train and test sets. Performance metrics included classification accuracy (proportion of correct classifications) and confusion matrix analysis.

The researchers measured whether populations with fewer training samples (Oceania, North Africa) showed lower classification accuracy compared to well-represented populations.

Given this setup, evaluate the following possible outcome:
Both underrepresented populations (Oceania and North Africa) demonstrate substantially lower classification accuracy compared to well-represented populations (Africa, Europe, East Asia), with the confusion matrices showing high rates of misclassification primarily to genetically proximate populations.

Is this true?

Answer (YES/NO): NO